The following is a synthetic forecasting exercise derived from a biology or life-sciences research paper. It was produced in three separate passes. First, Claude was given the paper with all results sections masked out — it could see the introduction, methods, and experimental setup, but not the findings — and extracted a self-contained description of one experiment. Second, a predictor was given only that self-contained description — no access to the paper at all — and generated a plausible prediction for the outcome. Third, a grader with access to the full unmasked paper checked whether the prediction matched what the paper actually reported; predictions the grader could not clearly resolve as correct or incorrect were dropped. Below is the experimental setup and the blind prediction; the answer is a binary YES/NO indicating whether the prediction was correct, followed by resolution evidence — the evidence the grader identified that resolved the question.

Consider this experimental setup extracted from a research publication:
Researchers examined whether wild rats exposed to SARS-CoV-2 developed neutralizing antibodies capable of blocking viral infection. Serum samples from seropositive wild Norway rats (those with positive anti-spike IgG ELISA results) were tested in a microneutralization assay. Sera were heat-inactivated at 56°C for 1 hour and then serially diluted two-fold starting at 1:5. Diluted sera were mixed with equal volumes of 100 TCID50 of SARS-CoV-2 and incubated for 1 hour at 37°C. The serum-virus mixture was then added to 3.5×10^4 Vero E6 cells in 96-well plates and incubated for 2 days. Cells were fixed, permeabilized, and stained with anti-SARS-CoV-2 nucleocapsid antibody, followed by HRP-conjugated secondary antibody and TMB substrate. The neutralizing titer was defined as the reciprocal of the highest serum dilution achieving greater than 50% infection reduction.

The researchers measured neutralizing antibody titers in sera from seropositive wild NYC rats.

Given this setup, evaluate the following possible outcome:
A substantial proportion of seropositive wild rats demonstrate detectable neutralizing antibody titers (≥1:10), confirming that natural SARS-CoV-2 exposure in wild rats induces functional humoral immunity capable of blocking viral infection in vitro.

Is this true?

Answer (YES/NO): NO